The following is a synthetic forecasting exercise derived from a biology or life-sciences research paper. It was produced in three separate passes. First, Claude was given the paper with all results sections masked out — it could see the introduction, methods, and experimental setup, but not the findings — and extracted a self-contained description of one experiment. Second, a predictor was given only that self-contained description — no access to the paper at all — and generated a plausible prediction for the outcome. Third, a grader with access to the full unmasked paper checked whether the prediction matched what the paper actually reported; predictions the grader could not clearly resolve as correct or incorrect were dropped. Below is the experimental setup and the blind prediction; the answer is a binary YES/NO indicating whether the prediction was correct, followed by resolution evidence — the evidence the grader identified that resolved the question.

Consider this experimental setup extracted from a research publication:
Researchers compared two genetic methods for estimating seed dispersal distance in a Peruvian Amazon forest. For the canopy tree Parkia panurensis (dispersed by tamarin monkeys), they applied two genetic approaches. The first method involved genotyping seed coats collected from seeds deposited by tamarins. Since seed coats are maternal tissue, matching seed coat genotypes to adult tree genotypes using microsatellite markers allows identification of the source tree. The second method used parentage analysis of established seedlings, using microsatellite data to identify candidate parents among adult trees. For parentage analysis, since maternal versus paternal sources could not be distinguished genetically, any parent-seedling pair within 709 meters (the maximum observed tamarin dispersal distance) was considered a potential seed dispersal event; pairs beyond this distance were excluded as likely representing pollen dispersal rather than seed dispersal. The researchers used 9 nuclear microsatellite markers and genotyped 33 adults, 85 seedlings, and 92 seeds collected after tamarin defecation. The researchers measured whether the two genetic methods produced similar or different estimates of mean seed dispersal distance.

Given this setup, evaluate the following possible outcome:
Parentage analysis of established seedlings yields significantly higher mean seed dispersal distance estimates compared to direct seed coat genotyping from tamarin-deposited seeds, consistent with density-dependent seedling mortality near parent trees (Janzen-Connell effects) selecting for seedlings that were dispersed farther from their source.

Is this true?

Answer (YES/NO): NO